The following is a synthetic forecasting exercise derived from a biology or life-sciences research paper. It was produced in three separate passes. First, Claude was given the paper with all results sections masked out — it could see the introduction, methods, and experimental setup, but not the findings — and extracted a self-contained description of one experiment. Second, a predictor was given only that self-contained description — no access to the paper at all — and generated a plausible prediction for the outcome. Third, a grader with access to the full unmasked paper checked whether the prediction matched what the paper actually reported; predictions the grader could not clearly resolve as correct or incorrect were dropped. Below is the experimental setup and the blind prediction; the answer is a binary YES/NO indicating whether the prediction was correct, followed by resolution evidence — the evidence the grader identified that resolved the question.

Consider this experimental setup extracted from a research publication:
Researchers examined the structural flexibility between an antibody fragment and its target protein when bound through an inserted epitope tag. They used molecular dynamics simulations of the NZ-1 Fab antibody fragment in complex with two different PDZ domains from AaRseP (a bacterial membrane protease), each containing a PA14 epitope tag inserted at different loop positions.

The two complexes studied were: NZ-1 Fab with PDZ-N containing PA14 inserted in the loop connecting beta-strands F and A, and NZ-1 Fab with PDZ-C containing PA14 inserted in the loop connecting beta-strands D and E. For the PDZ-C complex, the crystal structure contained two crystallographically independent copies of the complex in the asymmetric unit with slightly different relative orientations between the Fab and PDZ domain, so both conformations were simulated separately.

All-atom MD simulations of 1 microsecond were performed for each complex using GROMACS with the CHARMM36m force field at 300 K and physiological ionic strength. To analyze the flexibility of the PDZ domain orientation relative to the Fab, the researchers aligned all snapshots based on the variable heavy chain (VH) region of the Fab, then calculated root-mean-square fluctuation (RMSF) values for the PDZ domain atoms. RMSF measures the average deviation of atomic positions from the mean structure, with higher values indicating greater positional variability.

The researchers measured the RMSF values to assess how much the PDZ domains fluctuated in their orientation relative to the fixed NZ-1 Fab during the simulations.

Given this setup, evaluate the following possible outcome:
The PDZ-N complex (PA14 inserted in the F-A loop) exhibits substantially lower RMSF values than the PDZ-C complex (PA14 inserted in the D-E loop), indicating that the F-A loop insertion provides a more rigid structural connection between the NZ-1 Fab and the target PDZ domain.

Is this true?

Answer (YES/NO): NO